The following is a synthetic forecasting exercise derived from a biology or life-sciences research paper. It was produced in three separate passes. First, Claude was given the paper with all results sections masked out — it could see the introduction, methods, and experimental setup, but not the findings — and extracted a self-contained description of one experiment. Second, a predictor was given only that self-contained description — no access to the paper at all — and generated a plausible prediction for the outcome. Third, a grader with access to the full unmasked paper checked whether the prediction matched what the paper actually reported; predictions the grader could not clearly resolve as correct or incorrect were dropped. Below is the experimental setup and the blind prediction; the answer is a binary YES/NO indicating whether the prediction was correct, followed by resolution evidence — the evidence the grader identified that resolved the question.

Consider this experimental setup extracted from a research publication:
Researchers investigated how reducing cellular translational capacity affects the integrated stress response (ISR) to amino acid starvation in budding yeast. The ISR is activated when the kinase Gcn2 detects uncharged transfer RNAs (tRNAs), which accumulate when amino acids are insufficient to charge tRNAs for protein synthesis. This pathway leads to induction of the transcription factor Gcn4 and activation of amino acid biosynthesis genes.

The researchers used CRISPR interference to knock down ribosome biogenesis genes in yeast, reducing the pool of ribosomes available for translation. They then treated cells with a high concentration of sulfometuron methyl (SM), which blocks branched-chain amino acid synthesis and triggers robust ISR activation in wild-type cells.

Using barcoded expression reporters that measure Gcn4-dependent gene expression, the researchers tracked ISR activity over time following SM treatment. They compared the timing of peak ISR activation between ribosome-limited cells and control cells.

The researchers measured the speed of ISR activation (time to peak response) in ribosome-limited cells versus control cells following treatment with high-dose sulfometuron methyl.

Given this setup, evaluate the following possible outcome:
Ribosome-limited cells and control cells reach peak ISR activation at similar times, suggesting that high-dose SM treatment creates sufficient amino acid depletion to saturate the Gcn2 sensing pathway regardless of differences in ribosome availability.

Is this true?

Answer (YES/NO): NO